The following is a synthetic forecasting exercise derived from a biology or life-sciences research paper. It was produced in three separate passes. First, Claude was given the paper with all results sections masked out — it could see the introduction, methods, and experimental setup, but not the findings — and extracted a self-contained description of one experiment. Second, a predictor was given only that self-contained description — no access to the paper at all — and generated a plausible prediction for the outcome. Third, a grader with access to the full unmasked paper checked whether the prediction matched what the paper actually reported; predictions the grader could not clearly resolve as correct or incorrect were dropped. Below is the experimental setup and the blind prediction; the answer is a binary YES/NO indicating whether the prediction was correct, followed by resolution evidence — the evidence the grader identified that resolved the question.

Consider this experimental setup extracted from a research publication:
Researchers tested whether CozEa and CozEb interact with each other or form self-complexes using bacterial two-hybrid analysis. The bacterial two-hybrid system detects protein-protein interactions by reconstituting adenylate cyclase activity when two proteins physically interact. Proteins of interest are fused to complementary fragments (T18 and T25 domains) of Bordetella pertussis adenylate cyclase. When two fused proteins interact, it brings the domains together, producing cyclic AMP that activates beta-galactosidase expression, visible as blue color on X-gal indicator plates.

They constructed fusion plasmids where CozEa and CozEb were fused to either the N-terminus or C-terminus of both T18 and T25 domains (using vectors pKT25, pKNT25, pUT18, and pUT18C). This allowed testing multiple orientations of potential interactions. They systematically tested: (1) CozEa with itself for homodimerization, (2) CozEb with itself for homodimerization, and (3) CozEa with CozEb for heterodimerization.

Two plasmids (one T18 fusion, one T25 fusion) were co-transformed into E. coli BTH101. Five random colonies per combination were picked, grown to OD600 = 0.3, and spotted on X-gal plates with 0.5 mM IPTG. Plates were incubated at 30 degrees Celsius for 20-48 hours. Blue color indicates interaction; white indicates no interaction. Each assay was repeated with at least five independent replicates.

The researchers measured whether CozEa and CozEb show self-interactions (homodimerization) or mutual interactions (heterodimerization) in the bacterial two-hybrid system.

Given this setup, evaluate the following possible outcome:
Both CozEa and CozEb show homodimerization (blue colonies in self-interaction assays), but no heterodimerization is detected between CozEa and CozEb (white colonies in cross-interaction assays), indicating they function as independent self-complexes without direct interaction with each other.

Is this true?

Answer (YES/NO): NO